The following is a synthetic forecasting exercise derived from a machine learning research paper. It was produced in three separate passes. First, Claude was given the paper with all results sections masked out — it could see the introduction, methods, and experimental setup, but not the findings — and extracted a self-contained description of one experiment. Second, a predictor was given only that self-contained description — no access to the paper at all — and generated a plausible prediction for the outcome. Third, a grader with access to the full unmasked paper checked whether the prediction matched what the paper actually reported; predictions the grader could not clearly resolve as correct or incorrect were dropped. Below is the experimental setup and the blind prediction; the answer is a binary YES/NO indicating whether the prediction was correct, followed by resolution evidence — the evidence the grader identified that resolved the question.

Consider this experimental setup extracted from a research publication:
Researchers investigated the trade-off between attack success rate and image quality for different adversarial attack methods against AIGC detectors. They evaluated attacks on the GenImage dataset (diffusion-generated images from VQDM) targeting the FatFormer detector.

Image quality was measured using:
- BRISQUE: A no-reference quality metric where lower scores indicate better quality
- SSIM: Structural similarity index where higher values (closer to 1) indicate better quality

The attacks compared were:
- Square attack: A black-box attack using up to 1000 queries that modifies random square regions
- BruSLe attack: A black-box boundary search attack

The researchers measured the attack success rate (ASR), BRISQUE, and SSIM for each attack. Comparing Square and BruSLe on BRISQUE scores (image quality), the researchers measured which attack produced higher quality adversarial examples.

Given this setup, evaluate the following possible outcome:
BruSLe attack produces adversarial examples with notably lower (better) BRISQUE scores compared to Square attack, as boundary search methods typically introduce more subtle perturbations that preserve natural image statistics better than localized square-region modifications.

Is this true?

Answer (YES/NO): YES